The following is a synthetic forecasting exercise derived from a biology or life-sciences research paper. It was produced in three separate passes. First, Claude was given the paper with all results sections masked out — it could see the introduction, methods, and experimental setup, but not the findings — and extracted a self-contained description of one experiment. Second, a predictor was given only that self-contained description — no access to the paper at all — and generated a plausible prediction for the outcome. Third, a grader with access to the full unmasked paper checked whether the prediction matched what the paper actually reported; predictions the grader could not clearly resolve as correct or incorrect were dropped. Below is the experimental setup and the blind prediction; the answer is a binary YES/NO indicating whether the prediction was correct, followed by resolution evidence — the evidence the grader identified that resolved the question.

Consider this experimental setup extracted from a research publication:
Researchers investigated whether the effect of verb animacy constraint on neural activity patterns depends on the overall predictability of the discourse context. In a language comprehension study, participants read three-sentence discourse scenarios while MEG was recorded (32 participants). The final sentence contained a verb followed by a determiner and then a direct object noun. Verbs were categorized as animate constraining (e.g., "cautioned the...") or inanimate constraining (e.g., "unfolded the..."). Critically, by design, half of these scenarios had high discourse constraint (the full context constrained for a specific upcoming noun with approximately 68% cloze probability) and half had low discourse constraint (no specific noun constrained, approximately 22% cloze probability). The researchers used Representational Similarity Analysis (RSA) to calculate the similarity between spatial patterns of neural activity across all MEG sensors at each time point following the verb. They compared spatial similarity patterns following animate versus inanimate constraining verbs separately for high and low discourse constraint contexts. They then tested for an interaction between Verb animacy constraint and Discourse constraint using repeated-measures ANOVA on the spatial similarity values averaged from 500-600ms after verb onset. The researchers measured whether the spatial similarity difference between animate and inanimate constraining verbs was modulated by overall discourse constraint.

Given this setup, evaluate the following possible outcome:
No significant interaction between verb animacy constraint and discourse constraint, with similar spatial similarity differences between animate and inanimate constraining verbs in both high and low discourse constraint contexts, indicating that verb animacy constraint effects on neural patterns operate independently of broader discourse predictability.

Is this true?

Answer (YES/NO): YES